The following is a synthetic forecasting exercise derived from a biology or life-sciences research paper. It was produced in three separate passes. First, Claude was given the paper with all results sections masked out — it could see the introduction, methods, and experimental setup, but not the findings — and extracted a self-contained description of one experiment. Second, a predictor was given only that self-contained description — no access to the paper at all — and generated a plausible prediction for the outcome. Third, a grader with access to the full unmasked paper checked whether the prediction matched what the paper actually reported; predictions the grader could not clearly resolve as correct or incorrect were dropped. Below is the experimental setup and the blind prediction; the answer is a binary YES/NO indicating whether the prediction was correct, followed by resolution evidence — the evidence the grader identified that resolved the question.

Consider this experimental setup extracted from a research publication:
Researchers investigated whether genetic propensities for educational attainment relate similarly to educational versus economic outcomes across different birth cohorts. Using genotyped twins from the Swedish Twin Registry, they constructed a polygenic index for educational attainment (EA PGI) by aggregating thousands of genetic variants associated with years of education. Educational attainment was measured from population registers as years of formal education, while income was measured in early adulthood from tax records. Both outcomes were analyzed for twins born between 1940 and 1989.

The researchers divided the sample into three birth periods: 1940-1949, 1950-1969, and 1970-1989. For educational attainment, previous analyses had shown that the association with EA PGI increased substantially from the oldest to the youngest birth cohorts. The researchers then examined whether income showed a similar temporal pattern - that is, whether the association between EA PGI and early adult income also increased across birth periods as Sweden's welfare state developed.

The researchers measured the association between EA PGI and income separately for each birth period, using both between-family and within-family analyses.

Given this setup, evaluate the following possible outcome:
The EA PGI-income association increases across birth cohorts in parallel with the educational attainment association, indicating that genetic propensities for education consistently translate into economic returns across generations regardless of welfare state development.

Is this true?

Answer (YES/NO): NO